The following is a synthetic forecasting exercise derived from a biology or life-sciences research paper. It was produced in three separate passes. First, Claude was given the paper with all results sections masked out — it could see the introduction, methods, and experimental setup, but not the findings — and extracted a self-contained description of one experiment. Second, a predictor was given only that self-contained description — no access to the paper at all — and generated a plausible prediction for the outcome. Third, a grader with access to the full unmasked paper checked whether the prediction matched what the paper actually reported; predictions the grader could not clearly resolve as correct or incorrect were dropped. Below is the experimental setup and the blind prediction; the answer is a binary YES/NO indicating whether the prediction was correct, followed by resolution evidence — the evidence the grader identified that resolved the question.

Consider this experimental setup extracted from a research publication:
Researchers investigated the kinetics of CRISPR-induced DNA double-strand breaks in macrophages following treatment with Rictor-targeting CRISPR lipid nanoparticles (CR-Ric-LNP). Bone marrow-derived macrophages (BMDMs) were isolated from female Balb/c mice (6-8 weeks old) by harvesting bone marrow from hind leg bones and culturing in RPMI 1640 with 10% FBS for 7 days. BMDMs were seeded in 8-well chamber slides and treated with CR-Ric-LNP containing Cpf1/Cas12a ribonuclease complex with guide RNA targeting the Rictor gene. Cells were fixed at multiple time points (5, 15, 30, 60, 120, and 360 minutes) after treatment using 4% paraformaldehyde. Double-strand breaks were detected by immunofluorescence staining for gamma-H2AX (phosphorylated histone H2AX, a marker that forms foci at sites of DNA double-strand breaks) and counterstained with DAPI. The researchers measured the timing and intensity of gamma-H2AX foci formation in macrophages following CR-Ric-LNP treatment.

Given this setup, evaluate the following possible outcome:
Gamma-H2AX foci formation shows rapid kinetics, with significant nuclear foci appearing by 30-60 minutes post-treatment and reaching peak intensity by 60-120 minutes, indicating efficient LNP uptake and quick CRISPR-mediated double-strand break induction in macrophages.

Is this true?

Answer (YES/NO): NO